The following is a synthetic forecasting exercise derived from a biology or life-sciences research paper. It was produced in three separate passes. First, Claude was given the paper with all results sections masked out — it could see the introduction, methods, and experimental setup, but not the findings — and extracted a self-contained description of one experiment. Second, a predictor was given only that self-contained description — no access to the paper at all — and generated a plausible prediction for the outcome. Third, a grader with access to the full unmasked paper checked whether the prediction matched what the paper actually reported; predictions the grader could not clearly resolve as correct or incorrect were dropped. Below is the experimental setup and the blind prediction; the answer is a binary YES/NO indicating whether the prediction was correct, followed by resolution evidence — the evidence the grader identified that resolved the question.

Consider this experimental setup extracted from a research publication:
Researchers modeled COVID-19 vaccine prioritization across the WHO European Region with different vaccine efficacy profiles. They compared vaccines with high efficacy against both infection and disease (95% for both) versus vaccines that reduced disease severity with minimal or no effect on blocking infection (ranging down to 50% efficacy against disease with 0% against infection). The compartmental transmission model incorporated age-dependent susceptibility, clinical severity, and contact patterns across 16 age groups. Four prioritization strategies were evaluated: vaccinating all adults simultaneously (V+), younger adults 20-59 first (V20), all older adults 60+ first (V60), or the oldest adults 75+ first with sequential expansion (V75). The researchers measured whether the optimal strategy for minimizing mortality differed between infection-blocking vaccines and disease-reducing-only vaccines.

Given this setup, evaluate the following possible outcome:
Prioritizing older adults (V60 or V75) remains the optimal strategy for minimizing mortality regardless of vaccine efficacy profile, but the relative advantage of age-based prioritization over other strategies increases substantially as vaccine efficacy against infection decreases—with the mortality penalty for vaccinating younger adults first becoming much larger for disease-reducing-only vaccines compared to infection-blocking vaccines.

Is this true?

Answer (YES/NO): NO